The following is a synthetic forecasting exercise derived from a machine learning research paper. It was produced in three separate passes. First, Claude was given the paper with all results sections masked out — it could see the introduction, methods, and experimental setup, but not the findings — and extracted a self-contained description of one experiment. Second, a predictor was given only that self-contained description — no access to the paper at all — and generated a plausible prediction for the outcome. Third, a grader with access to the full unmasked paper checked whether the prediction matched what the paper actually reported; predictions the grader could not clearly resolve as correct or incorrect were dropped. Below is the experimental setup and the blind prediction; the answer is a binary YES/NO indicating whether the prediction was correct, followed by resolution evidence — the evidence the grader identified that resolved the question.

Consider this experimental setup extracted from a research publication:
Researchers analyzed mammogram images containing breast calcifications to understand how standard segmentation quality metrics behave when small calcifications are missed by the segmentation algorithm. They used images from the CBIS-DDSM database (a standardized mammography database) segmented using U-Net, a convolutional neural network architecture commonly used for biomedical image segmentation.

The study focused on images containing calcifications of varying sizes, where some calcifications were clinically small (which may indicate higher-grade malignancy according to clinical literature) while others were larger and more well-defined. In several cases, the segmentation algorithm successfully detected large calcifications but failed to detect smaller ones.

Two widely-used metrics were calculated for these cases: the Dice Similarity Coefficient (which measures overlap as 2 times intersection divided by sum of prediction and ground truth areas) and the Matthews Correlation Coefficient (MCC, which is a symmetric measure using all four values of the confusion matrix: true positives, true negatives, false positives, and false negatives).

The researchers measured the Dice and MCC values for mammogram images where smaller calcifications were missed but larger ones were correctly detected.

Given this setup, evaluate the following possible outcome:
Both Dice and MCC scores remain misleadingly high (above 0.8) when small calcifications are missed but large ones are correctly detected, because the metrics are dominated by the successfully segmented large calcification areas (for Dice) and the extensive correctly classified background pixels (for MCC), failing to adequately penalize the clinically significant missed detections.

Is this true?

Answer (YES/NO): NO